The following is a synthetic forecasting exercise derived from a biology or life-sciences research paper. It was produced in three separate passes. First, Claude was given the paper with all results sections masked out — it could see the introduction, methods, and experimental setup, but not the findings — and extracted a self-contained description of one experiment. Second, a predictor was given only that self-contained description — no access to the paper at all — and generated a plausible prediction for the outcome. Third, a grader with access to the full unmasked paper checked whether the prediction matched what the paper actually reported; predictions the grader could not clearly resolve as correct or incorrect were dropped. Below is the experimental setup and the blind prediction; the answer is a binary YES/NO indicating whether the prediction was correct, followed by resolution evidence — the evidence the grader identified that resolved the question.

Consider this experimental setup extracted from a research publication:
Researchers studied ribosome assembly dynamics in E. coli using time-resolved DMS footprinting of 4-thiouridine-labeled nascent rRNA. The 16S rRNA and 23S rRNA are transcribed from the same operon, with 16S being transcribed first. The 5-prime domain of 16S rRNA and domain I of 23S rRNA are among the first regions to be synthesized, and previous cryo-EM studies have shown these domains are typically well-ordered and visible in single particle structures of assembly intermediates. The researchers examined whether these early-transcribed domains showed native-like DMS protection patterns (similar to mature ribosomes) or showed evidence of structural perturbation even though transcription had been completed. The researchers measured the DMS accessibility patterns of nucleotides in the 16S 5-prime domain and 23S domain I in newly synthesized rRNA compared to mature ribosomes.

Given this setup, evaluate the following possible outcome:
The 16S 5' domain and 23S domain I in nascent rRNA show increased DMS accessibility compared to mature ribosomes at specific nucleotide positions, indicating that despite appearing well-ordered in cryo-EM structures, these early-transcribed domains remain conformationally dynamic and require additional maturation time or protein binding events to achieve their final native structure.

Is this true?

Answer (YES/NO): YES